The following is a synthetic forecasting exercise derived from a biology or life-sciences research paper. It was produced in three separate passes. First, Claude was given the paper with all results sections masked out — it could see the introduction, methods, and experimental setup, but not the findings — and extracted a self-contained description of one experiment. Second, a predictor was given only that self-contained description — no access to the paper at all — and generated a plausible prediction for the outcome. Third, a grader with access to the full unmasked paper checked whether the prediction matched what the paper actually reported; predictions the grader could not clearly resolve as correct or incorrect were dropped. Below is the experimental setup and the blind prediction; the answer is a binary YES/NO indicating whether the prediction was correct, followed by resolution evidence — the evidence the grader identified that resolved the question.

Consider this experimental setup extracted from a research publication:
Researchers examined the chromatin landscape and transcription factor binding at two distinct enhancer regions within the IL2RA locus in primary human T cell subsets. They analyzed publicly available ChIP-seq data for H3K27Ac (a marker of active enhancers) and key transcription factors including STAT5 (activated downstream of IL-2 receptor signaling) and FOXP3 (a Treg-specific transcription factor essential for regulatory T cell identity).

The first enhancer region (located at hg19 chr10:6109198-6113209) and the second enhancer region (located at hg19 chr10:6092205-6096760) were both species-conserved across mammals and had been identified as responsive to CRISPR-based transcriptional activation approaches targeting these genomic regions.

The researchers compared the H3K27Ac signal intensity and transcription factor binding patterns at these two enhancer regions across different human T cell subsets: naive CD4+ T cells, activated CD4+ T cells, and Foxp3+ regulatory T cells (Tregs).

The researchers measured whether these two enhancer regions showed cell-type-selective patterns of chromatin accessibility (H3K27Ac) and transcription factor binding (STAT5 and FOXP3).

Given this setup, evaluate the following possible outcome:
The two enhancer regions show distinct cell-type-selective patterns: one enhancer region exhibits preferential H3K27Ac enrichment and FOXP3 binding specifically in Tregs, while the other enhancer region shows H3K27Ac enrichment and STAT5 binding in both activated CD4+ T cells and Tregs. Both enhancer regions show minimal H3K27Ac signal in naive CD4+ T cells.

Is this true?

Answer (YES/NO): NO